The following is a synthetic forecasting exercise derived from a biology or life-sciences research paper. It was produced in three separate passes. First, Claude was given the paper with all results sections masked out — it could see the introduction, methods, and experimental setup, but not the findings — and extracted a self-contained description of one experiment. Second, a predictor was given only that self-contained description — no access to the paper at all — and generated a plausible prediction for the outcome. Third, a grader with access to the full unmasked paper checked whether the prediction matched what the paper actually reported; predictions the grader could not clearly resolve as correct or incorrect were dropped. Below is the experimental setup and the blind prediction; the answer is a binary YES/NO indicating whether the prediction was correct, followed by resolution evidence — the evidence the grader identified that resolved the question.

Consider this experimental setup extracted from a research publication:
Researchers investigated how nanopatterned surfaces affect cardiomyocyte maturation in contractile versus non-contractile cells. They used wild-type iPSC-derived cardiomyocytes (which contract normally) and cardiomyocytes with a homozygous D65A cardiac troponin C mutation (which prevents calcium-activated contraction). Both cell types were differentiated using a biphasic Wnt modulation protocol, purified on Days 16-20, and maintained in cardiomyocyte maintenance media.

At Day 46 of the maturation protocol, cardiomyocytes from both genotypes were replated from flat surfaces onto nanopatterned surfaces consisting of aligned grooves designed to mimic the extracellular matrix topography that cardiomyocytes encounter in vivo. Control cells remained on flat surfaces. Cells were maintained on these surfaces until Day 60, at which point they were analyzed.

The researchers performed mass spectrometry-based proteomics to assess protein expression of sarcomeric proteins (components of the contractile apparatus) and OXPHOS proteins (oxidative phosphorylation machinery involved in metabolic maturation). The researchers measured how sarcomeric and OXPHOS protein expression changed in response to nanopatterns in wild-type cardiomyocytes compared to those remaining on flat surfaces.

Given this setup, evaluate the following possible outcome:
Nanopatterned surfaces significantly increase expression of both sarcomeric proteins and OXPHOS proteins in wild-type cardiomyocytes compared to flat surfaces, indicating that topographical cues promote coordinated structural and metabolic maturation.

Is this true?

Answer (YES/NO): NO